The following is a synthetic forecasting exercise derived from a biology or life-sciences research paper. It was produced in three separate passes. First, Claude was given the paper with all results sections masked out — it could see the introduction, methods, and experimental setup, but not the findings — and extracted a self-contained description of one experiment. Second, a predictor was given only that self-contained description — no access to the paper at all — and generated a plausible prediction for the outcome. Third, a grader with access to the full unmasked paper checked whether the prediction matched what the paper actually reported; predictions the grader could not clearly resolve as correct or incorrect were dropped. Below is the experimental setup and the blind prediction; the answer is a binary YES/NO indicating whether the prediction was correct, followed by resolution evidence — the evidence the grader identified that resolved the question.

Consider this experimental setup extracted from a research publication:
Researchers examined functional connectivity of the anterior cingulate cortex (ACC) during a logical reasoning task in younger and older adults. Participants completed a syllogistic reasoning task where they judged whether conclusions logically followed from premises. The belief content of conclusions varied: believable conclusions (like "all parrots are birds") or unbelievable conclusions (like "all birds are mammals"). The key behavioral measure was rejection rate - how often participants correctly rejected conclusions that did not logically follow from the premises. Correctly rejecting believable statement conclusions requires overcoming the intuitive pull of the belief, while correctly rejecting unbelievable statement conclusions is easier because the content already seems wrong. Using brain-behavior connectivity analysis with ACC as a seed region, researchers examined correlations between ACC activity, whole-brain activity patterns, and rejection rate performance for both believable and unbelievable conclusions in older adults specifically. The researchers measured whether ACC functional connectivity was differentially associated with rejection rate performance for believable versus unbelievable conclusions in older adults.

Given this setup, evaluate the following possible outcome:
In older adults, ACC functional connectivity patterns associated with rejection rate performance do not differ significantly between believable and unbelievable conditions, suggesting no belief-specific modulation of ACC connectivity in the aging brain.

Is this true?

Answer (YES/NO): NO